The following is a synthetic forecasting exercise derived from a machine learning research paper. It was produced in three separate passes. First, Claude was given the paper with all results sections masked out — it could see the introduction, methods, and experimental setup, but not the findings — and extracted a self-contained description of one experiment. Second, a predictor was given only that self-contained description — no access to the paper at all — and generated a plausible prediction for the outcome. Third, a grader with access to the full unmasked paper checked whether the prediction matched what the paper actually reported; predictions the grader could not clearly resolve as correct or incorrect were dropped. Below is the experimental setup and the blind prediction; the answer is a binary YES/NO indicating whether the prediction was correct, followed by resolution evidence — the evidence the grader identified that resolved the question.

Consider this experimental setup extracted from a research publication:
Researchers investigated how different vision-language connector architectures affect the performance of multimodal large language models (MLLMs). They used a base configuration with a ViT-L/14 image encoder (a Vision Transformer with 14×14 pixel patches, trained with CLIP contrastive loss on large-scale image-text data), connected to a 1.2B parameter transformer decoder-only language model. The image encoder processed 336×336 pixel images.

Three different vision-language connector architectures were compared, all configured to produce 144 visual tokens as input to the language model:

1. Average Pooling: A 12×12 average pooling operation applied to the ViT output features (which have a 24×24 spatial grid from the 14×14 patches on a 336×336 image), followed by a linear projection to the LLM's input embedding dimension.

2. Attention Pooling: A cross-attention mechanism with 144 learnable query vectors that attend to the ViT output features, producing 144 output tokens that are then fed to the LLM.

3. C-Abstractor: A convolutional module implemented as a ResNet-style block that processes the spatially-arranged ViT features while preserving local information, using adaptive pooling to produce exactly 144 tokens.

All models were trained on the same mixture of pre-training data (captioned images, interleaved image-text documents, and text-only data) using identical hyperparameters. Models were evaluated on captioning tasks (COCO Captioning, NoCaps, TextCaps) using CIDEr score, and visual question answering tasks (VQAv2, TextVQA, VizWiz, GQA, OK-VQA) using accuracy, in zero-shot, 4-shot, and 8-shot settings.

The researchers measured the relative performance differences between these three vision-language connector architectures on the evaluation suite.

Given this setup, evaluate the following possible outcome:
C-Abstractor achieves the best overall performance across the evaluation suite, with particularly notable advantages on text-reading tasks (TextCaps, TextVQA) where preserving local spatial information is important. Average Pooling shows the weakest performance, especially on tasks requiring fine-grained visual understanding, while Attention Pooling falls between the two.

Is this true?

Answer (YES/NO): NO